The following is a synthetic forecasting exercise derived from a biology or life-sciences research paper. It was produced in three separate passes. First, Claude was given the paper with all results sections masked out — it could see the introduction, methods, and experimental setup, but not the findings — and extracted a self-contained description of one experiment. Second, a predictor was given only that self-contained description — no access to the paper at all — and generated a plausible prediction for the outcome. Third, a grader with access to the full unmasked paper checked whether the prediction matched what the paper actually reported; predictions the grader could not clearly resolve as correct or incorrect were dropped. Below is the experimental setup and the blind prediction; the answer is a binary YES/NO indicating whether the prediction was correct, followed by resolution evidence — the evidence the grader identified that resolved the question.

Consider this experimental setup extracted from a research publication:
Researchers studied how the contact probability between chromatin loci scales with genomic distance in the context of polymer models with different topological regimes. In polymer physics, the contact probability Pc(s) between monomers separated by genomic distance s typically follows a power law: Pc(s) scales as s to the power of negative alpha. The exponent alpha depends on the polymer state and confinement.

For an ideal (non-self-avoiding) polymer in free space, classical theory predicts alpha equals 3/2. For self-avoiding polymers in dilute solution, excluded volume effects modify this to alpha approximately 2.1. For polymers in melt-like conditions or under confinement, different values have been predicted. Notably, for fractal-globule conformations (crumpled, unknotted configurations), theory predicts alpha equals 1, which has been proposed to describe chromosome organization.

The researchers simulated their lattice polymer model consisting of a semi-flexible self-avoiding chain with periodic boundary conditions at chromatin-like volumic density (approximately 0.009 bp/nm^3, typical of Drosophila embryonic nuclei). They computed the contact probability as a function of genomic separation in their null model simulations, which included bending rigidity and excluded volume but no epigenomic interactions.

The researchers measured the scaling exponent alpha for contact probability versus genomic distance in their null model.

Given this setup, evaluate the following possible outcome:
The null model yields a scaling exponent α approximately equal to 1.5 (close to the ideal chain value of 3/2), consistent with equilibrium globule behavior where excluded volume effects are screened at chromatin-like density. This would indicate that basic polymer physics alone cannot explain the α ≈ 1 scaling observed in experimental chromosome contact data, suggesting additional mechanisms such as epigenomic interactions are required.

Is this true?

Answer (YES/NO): NO